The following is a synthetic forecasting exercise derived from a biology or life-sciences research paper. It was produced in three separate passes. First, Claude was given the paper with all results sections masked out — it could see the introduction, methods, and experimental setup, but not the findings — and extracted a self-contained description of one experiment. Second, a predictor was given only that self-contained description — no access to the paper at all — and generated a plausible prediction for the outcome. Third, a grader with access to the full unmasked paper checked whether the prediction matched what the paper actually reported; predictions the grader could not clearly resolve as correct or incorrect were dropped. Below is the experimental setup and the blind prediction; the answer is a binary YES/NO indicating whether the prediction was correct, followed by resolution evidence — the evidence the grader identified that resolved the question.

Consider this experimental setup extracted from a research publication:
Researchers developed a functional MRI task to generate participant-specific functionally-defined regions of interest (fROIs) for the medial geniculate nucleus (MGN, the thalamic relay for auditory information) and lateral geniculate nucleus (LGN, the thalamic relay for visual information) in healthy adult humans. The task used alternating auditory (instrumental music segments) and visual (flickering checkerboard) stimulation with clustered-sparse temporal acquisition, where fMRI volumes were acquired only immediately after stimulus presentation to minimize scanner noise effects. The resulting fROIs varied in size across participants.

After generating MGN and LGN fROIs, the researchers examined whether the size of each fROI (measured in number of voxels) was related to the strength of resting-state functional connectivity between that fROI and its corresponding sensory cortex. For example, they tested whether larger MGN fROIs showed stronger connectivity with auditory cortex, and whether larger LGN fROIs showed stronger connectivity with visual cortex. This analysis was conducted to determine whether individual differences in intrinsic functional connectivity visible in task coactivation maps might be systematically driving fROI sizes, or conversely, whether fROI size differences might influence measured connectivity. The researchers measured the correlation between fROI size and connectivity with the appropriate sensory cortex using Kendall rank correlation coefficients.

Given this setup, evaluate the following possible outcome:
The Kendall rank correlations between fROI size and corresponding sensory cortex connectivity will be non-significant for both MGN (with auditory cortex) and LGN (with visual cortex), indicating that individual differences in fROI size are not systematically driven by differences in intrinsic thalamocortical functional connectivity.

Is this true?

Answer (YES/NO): YES